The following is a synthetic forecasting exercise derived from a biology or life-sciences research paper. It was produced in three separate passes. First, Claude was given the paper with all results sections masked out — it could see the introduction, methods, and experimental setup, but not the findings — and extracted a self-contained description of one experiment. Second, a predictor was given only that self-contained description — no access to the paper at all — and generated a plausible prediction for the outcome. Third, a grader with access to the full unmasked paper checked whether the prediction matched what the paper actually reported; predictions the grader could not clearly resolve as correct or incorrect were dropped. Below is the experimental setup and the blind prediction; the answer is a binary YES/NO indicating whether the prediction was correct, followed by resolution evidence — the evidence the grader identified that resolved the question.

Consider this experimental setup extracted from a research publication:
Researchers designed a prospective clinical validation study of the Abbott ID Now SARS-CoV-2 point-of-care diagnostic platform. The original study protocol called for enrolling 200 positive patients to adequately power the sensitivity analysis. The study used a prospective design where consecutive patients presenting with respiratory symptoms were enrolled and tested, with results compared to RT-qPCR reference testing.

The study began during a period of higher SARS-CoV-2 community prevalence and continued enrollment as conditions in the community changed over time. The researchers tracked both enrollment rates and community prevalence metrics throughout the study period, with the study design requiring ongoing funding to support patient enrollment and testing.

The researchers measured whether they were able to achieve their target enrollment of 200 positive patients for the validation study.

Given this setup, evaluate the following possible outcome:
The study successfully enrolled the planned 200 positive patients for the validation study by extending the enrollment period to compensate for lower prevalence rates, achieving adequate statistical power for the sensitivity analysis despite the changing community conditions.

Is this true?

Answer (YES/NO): NO